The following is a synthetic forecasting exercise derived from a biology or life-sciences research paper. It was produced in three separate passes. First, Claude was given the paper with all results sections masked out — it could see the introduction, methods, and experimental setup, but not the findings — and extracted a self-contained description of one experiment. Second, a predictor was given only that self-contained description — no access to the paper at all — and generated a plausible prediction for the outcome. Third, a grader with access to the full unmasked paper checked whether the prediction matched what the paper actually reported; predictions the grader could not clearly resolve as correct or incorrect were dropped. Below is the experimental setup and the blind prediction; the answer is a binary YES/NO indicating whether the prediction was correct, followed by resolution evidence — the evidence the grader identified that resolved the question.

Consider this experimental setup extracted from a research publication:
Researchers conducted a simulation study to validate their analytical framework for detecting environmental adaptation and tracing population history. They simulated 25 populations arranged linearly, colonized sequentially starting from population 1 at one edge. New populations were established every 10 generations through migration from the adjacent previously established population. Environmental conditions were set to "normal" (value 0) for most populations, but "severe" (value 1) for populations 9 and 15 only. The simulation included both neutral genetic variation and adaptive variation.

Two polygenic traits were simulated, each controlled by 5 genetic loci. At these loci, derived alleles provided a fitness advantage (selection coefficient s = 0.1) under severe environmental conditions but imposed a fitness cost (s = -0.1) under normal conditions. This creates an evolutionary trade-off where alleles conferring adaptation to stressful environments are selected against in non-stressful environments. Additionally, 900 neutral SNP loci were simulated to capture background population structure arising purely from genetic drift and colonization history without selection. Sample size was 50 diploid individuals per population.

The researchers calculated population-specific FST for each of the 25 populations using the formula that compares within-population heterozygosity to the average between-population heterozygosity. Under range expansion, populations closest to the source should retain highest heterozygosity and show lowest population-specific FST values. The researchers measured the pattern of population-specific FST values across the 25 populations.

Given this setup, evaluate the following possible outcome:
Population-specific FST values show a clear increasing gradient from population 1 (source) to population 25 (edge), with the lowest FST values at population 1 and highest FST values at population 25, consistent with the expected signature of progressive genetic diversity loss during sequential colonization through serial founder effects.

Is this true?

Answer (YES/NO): YES